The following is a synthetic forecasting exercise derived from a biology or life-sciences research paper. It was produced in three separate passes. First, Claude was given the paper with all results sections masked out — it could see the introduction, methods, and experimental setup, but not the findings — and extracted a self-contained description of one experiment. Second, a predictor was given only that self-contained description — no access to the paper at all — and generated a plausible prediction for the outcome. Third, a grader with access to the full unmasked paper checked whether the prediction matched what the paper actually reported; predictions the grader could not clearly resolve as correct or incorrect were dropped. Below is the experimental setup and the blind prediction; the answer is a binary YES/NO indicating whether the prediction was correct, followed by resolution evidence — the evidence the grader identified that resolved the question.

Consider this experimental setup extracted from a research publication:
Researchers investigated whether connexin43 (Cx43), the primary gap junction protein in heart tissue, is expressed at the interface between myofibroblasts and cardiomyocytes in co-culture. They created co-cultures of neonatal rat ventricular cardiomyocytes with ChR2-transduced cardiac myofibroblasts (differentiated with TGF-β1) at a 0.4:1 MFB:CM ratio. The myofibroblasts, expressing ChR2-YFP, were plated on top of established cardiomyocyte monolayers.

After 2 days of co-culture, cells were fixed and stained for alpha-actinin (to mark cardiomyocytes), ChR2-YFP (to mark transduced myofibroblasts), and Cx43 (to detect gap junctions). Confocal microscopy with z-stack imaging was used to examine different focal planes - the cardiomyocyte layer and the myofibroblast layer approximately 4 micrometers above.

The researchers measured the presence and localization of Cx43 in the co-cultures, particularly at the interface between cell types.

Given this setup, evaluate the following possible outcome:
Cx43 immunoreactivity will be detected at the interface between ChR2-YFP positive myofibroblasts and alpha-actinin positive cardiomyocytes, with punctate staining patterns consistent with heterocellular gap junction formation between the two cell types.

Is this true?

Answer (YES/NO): YES